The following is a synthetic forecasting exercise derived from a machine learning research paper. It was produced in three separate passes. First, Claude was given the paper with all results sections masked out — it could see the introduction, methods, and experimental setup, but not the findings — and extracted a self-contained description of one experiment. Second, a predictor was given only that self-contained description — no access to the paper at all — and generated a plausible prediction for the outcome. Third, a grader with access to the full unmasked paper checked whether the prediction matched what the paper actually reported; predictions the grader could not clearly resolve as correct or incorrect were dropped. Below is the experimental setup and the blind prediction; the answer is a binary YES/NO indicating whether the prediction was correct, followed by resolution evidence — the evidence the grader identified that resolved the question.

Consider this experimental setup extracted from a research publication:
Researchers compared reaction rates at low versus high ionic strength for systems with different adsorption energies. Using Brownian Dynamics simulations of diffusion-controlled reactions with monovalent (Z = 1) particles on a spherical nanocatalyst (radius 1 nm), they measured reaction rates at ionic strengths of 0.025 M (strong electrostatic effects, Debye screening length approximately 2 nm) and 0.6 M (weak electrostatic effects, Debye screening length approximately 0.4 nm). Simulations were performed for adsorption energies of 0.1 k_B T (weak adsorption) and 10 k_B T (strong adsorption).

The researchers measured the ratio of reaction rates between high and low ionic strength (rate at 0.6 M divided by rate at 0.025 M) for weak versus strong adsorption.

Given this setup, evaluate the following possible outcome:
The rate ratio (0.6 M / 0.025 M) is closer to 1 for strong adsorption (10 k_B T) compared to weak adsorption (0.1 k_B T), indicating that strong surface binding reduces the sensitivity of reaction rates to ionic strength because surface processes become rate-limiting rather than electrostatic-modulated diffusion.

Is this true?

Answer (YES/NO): NO